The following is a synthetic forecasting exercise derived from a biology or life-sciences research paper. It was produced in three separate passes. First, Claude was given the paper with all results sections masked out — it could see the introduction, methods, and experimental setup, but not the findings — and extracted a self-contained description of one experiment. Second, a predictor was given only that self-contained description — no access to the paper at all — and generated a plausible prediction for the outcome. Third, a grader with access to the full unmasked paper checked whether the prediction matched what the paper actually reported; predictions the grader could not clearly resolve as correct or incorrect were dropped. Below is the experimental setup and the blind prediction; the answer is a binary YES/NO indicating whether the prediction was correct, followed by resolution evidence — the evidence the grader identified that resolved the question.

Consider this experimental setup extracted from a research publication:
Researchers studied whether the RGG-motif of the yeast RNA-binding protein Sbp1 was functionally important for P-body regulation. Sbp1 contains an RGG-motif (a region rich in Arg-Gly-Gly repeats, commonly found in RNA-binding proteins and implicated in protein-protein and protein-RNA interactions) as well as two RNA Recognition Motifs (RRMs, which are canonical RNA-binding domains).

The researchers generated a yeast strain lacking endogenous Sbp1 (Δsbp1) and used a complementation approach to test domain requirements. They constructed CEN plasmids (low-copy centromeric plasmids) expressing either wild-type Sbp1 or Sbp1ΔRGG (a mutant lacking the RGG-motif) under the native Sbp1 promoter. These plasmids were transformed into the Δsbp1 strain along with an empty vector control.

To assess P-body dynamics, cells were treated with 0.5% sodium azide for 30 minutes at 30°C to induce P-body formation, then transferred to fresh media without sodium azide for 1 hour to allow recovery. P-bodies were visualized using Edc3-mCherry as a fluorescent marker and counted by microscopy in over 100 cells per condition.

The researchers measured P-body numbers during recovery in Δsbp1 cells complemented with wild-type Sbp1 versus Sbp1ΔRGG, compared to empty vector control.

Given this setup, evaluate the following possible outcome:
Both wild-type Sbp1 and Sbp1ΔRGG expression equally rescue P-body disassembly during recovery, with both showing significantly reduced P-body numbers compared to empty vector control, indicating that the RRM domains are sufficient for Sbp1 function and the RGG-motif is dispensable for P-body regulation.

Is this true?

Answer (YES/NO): NO